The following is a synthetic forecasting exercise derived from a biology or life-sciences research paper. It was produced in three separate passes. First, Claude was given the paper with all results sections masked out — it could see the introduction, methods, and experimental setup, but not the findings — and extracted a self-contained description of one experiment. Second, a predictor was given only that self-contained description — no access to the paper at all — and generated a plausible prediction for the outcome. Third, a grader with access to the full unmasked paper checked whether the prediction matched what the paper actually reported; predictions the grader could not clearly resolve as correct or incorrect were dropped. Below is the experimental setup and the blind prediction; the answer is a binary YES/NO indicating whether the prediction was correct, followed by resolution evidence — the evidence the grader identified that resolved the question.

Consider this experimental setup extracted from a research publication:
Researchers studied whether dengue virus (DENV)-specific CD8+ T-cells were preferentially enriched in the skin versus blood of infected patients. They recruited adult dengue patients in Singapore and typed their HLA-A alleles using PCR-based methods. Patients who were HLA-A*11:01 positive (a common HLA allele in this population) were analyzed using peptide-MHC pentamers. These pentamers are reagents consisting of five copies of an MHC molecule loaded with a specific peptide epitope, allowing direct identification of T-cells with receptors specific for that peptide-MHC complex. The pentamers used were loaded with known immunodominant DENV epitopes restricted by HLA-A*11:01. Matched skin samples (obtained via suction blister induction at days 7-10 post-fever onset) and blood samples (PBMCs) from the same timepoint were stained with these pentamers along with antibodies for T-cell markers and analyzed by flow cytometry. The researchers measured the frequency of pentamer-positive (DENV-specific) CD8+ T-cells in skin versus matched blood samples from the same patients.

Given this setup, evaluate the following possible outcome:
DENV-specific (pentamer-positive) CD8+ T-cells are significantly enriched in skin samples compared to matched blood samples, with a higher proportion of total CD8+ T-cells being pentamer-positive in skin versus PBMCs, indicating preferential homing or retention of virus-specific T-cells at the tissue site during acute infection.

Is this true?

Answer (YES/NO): YES